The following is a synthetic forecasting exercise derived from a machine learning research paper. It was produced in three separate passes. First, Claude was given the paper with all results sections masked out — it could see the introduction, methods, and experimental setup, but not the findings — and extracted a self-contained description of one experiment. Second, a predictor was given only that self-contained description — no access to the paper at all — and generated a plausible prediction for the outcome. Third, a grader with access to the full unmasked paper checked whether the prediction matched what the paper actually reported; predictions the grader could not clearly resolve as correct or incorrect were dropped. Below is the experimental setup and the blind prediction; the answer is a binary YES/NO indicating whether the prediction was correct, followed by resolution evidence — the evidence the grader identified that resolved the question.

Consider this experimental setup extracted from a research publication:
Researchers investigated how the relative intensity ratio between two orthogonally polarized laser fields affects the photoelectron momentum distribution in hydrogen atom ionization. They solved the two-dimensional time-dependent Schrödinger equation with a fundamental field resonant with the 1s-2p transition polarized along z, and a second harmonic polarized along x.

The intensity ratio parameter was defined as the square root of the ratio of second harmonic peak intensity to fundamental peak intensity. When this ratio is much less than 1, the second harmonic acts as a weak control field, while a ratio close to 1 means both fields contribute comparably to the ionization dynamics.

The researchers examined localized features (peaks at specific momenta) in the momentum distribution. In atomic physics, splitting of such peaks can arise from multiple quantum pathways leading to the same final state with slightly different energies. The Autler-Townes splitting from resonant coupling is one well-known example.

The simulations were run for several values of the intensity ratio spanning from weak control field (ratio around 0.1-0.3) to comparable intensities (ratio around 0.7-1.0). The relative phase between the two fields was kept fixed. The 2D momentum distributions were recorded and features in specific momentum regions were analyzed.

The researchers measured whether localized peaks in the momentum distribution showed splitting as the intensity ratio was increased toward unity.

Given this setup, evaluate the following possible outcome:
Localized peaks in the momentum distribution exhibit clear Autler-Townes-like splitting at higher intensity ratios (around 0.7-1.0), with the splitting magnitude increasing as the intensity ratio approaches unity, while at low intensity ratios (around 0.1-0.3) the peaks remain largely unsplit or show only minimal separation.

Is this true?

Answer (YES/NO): NO